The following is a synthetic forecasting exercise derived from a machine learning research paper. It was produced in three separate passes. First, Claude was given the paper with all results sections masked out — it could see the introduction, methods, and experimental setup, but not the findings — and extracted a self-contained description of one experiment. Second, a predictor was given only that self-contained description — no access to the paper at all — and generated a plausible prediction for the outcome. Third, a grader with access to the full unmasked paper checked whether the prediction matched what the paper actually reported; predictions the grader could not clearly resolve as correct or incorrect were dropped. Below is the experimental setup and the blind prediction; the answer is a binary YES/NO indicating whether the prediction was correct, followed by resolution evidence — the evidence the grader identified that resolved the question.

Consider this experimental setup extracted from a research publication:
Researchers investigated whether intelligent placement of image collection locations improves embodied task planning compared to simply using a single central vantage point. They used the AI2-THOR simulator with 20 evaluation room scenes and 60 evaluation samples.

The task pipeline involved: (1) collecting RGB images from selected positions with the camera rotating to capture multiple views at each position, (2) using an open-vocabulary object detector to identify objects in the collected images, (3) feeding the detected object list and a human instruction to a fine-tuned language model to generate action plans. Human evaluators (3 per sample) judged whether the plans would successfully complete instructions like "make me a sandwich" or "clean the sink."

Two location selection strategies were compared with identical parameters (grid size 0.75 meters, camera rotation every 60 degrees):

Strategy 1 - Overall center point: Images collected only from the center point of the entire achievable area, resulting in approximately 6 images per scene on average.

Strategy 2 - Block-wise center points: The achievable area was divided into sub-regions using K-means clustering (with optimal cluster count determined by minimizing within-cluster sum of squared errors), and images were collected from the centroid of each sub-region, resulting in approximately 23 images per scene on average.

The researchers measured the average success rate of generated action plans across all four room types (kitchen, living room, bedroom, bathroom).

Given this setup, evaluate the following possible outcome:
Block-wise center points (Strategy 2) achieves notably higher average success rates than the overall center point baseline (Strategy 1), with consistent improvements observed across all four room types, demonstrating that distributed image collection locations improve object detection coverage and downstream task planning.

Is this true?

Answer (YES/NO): NO